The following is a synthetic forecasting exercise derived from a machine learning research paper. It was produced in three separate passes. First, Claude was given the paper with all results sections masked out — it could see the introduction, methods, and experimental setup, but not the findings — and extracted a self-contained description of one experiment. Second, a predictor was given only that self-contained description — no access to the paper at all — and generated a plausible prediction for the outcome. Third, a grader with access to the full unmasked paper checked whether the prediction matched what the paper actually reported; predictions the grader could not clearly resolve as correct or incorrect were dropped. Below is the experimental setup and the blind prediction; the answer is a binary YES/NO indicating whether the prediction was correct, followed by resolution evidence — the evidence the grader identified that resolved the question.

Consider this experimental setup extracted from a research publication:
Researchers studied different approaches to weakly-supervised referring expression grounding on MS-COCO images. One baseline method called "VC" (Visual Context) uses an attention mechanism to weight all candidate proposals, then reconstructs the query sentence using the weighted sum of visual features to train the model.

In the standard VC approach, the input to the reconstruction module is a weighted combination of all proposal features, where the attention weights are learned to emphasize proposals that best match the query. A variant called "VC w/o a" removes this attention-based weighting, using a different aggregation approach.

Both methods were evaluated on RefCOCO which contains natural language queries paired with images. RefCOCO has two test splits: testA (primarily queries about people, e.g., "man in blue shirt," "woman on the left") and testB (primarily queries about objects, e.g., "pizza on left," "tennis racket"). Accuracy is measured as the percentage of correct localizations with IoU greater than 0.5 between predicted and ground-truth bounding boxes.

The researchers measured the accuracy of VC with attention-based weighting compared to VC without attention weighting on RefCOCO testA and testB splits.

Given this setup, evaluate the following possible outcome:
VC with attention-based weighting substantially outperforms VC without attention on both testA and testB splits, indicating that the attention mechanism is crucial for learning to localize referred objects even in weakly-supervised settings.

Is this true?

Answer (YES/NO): NO